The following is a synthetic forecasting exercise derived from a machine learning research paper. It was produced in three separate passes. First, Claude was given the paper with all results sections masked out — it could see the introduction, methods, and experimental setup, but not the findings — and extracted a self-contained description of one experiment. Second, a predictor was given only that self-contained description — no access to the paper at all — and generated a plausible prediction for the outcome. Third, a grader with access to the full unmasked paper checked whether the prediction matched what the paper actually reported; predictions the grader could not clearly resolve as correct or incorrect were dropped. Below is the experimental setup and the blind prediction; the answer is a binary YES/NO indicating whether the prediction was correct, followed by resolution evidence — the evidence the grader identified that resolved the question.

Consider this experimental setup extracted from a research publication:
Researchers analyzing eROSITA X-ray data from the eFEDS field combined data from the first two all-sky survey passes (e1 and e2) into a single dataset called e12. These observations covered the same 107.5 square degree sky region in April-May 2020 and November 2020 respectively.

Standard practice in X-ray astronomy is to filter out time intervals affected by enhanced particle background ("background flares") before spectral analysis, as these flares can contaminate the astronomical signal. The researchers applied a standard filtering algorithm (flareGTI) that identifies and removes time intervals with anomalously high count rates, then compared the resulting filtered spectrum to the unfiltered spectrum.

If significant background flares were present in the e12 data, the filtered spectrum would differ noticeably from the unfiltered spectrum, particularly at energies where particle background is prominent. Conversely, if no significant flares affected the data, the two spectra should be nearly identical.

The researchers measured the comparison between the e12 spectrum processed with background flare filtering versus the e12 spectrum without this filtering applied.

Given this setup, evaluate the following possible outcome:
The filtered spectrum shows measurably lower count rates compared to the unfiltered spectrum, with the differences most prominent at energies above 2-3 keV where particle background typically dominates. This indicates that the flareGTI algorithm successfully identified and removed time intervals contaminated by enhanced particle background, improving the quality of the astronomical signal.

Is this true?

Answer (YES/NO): NO